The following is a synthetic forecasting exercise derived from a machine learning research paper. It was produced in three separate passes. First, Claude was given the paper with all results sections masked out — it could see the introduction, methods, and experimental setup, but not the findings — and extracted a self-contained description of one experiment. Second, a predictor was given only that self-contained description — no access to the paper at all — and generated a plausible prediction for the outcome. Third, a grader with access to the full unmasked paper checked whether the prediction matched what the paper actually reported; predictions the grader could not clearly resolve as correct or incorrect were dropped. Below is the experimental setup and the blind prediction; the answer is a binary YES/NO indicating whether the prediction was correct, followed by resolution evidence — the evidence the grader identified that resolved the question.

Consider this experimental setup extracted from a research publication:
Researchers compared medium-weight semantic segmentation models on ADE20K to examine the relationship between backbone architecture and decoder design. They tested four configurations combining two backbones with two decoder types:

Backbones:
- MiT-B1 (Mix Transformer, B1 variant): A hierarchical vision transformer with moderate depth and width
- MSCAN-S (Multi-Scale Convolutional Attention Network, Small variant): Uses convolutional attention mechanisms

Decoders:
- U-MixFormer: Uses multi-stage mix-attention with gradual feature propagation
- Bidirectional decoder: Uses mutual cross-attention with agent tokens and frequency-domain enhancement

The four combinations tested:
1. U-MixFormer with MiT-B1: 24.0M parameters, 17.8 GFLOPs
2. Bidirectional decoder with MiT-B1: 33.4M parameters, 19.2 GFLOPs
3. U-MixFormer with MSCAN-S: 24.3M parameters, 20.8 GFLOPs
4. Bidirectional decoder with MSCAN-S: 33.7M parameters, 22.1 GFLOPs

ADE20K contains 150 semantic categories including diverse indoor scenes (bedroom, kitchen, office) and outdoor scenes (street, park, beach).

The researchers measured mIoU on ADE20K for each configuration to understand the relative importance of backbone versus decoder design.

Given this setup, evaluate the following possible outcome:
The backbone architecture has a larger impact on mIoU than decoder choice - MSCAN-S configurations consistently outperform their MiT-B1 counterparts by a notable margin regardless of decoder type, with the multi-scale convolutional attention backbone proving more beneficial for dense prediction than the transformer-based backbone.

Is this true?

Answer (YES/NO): NO